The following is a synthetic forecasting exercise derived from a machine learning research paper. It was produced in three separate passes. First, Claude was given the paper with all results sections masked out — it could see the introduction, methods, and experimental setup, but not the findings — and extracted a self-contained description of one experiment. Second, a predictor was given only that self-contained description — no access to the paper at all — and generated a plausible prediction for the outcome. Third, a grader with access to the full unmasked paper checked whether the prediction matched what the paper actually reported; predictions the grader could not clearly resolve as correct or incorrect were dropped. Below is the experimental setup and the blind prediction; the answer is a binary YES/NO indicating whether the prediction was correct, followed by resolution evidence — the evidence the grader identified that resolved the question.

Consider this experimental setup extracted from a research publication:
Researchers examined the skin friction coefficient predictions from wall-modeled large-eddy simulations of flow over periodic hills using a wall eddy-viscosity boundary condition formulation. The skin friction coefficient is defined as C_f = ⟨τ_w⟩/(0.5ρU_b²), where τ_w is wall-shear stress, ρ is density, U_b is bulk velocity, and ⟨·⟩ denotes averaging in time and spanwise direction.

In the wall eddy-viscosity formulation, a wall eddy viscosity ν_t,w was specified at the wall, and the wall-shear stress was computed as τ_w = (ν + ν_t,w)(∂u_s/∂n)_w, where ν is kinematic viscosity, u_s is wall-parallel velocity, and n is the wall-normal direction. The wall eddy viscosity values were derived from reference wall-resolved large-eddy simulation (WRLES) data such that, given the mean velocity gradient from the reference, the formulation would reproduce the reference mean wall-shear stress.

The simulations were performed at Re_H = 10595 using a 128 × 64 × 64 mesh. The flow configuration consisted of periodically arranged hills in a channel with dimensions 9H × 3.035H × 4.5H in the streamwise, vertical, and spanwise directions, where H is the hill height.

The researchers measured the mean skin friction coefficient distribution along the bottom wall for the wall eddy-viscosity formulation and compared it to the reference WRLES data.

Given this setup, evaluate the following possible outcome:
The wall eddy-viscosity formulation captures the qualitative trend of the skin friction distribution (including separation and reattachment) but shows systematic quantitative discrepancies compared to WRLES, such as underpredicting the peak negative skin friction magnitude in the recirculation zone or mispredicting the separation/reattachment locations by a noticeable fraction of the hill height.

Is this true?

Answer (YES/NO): NO